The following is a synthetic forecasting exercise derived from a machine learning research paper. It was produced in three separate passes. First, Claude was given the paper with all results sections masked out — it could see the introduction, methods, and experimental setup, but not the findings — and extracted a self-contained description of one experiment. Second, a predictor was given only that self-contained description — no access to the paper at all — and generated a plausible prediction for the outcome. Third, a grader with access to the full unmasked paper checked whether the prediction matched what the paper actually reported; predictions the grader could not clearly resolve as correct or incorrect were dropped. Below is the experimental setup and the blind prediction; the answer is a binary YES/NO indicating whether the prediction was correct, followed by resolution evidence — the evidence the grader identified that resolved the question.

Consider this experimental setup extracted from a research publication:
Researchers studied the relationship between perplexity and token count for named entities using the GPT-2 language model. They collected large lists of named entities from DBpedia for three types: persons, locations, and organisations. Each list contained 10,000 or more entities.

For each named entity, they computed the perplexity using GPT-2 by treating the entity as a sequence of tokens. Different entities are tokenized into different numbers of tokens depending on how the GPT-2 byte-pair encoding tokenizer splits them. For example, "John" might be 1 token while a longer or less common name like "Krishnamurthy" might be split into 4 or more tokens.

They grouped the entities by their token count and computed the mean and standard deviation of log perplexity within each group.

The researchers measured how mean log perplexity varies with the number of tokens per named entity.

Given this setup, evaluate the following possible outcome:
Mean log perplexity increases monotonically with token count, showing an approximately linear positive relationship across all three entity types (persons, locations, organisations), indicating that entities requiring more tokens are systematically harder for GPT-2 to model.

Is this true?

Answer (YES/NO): NO